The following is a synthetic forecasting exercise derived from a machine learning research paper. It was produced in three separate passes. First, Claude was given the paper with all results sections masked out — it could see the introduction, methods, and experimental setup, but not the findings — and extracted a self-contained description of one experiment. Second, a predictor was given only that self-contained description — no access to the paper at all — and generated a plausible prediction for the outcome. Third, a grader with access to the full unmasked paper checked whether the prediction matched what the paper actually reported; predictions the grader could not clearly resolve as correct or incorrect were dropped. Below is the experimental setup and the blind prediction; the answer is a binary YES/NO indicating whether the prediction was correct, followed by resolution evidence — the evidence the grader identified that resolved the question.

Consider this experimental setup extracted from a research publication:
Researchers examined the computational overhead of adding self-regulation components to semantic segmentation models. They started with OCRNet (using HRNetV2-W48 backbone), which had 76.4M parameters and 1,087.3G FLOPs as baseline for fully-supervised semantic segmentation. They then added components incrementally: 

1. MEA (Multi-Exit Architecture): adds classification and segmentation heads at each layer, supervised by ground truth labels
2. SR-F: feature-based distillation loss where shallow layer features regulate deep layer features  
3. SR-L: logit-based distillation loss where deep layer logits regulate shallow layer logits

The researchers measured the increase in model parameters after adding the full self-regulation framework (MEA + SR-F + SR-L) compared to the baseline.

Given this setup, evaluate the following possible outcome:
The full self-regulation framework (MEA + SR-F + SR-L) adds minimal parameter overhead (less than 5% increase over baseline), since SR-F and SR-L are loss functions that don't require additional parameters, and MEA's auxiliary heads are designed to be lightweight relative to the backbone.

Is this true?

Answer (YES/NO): NO